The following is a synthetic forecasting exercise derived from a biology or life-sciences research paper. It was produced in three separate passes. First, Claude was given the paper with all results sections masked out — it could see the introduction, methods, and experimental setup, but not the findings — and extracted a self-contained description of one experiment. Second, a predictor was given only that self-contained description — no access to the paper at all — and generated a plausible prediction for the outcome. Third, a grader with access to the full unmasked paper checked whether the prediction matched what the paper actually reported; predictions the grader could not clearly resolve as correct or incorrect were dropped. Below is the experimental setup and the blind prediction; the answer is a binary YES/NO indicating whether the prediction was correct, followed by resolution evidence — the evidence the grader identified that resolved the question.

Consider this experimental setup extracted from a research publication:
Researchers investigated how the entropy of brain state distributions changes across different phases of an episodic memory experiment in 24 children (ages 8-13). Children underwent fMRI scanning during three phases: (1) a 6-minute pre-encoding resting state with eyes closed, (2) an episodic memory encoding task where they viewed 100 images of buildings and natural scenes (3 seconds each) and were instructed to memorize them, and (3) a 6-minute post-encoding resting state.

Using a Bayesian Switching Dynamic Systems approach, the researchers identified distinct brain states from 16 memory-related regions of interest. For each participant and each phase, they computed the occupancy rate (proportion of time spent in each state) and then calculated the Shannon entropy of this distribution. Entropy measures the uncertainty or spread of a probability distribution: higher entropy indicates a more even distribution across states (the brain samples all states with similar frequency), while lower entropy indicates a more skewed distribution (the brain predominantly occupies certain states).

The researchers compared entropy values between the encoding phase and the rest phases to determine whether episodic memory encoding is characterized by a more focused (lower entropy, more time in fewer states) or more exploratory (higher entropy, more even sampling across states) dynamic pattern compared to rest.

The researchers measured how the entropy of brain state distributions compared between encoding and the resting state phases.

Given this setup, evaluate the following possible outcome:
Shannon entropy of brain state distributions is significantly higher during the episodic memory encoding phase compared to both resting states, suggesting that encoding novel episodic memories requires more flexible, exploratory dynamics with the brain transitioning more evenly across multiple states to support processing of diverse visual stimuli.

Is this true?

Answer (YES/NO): NO